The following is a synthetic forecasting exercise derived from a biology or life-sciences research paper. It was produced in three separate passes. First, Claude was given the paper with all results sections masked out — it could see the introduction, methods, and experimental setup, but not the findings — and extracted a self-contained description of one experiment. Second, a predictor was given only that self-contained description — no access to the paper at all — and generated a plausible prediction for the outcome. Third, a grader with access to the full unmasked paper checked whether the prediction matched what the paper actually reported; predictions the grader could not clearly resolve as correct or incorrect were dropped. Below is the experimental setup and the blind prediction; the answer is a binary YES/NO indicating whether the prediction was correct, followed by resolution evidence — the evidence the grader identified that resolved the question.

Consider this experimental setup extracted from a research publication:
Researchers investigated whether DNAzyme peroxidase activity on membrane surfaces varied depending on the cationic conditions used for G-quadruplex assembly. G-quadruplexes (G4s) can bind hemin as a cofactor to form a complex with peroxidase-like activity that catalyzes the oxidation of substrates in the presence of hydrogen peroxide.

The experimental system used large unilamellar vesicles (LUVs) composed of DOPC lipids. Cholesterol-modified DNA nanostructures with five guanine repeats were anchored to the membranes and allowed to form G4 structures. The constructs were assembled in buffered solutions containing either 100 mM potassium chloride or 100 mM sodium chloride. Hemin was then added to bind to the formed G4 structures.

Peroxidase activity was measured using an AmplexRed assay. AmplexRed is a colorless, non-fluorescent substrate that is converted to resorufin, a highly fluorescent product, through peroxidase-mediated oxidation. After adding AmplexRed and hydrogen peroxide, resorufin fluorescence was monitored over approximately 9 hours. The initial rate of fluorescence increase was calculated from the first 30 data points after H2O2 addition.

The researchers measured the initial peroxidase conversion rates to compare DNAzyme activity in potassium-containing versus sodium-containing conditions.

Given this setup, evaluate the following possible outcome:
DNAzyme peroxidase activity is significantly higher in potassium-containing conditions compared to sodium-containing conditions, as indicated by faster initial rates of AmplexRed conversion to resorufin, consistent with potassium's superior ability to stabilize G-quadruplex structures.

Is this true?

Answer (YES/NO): YES